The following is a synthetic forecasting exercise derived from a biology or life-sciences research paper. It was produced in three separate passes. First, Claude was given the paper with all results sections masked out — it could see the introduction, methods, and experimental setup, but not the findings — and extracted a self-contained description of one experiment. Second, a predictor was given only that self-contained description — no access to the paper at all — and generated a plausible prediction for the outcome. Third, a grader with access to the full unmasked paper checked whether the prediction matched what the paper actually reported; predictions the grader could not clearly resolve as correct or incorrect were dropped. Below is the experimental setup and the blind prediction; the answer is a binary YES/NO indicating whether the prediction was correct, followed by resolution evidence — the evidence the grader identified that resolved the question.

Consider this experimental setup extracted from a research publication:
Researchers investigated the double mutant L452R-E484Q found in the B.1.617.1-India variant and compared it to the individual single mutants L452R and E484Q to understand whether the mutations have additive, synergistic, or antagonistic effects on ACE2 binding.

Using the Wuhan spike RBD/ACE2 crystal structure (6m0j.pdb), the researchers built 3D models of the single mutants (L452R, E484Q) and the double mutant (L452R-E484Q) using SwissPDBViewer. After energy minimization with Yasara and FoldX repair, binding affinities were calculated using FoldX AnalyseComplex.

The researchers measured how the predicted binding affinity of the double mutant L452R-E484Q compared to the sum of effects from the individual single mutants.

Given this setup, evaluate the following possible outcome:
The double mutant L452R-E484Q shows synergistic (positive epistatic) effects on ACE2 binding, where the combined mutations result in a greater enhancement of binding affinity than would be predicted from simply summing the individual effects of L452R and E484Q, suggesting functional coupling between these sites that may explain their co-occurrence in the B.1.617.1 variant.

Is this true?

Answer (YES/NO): NO